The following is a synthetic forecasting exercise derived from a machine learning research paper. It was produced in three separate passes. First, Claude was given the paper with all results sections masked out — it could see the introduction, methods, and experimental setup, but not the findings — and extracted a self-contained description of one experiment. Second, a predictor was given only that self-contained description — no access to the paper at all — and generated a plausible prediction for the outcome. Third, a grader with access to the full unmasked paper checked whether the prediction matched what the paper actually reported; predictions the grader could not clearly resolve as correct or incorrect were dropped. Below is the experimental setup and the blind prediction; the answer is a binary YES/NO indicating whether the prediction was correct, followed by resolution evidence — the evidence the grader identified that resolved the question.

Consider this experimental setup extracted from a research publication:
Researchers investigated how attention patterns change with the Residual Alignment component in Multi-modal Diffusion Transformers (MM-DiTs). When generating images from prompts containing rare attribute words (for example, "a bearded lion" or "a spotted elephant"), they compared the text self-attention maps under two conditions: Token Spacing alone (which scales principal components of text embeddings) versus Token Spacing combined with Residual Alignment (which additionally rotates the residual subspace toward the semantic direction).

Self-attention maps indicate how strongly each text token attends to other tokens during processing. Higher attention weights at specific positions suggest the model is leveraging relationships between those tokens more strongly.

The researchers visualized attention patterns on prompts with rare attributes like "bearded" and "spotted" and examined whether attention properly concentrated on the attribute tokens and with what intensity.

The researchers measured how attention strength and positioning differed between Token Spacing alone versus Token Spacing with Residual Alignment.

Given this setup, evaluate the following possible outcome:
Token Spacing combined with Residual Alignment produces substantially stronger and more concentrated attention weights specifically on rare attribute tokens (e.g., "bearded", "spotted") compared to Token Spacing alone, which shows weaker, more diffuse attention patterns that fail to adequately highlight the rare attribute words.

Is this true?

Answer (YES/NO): NO